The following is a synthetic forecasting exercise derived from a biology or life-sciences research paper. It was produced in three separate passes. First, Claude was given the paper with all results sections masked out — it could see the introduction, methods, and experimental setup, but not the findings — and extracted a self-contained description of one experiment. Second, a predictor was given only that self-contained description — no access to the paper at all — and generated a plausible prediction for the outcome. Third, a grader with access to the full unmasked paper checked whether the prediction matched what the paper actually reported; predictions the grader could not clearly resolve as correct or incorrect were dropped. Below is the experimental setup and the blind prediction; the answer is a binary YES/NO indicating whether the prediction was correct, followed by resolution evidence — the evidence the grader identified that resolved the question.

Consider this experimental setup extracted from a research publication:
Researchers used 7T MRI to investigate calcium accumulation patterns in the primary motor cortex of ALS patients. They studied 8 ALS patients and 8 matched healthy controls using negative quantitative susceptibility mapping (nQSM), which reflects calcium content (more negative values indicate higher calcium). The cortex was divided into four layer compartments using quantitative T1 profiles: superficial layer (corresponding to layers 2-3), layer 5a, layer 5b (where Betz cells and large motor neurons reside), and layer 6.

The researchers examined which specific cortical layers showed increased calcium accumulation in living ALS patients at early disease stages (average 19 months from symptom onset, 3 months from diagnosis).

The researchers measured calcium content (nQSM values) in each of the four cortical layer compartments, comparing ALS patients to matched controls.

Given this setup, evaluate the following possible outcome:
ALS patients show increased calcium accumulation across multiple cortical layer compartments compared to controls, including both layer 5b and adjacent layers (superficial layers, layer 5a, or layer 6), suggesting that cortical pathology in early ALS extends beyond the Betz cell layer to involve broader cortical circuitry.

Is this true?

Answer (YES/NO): NO